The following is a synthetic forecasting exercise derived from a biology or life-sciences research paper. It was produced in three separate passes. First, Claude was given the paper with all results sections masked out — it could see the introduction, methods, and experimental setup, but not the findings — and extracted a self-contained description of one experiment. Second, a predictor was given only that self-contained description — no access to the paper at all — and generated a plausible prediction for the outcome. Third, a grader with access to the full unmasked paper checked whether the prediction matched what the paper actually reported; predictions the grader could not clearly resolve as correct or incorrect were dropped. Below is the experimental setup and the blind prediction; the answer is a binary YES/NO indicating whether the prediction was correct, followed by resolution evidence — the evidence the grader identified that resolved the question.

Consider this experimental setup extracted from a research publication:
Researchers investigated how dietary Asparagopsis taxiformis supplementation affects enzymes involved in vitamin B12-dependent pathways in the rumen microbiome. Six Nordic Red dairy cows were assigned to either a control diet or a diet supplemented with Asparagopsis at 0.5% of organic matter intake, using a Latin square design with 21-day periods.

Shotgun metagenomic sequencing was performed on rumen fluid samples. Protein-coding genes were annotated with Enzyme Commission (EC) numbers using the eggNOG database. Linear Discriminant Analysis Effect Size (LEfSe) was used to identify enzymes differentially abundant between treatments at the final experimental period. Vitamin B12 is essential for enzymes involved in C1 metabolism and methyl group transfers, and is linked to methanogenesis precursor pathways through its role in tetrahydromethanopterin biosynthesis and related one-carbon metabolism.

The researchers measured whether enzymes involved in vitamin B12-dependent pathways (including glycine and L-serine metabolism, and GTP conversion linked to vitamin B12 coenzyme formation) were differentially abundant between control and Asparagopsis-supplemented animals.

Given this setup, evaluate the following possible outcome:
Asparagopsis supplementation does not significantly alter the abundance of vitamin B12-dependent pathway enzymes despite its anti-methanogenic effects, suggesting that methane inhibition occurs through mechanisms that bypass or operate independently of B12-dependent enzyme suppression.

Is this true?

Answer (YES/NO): NO